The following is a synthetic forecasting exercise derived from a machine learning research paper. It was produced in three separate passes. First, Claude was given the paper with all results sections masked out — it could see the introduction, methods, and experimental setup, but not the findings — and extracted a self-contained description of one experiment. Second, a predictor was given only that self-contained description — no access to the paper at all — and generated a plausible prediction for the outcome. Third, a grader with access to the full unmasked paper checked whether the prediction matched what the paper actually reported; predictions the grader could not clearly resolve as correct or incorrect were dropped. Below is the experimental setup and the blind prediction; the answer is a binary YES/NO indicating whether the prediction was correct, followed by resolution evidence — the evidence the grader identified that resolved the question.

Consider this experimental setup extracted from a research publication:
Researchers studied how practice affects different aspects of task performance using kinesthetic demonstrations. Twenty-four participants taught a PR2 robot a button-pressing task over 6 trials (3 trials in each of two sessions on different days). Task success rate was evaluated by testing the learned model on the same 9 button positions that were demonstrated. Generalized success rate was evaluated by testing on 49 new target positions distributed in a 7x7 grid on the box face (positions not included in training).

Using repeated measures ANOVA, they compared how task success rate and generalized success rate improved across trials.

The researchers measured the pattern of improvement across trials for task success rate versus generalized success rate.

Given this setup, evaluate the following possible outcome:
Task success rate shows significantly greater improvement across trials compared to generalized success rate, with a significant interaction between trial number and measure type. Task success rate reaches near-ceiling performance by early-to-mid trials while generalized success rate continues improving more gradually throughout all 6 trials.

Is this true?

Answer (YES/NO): NO